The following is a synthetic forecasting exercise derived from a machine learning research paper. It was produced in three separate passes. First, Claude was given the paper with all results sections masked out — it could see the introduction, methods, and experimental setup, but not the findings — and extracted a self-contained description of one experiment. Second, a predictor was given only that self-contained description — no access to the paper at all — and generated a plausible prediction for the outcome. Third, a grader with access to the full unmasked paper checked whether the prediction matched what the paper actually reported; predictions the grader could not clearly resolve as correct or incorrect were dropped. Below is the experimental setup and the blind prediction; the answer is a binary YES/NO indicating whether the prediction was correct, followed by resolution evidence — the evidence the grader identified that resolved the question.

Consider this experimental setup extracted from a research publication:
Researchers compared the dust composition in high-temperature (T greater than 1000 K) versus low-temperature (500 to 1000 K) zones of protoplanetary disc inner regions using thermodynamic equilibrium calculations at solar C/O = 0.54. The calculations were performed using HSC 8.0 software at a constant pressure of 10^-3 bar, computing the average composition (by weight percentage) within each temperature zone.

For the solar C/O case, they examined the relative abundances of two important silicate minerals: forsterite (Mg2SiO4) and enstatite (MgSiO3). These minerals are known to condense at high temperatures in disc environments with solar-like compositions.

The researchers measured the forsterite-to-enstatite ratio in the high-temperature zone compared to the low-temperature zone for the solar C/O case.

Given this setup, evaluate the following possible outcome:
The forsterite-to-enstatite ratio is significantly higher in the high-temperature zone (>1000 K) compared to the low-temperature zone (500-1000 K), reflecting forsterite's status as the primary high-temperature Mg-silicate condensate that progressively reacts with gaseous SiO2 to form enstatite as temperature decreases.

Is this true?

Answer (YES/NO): NO